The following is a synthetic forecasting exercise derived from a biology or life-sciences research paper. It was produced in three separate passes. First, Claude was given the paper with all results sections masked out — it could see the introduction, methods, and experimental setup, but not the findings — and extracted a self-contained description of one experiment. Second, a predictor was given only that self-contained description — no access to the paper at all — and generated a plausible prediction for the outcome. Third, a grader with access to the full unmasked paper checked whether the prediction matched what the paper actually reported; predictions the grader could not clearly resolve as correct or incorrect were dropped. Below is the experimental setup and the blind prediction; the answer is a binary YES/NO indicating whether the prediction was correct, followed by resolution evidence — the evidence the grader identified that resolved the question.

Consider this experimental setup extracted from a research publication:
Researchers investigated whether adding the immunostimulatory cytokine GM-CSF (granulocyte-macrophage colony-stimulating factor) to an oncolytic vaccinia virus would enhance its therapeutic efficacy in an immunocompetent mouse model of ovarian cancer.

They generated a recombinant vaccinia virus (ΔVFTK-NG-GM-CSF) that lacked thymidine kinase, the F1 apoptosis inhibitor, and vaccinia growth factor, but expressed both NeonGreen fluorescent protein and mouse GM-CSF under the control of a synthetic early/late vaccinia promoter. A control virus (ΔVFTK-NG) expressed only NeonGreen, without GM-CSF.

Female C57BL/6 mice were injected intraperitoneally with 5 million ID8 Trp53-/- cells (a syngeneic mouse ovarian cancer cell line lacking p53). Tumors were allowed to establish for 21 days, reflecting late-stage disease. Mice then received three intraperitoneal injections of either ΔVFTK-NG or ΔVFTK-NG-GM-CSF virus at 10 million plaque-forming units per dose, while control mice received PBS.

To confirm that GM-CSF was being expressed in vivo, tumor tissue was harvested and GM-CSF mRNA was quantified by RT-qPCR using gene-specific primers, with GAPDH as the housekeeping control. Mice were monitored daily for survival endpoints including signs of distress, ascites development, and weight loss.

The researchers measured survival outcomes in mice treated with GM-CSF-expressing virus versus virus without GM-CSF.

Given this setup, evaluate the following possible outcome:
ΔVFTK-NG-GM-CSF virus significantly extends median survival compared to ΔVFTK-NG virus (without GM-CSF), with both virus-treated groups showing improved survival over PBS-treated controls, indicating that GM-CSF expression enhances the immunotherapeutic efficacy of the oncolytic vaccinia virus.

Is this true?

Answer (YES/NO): NO